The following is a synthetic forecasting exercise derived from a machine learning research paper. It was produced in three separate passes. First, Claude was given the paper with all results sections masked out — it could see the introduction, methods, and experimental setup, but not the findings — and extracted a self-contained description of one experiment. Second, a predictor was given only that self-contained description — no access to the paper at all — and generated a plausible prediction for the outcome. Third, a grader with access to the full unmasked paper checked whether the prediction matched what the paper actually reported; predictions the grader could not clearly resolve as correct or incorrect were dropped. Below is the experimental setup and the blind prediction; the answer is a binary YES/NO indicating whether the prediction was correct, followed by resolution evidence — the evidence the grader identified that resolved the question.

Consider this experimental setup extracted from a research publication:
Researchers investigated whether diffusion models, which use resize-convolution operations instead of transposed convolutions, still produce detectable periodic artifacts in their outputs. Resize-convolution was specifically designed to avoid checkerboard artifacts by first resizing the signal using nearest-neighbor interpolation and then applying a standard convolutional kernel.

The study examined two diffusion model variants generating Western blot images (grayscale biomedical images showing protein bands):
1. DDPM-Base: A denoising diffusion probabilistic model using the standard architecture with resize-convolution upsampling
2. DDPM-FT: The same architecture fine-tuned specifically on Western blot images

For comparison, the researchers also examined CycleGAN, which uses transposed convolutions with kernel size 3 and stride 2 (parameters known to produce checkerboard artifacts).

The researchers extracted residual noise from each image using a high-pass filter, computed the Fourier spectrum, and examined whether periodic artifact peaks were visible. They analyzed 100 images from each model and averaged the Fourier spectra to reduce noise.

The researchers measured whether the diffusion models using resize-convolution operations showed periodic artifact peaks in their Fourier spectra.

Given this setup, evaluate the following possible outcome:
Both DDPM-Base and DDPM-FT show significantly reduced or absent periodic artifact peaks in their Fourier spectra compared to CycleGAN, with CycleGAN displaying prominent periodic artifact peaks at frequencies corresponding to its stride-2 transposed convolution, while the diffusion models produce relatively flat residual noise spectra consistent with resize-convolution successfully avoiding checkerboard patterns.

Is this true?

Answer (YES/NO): NO